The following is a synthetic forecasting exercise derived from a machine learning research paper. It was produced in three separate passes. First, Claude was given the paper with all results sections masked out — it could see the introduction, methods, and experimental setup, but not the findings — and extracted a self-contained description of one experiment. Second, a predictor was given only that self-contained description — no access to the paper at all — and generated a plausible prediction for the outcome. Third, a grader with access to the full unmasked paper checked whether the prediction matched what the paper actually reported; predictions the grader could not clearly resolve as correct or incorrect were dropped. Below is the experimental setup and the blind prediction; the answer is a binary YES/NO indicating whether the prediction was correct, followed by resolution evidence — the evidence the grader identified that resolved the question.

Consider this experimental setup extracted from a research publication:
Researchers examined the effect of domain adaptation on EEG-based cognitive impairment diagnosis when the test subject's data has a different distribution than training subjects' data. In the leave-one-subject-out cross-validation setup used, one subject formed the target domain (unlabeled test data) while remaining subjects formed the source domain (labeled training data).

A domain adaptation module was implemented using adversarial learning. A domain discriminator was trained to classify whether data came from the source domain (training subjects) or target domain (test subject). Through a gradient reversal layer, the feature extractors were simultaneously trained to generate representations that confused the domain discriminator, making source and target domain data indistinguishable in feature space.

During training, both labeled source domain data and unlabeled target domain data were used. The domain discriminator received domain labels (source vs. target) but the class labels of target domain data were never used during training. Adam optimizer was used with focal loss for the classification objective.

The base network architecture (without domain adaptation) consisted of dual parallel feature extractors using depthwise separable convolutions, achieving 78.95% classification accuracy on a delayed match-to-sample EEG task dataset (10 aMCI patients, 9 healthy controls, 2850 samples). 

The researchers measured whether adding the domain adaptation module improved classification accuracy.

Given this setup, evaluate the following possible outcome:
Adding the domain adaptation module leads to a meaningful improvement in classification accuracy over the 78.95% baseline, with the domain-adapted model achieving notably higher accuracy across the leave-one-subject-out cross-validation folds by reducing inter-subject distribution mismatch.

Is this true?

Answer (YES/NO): YES